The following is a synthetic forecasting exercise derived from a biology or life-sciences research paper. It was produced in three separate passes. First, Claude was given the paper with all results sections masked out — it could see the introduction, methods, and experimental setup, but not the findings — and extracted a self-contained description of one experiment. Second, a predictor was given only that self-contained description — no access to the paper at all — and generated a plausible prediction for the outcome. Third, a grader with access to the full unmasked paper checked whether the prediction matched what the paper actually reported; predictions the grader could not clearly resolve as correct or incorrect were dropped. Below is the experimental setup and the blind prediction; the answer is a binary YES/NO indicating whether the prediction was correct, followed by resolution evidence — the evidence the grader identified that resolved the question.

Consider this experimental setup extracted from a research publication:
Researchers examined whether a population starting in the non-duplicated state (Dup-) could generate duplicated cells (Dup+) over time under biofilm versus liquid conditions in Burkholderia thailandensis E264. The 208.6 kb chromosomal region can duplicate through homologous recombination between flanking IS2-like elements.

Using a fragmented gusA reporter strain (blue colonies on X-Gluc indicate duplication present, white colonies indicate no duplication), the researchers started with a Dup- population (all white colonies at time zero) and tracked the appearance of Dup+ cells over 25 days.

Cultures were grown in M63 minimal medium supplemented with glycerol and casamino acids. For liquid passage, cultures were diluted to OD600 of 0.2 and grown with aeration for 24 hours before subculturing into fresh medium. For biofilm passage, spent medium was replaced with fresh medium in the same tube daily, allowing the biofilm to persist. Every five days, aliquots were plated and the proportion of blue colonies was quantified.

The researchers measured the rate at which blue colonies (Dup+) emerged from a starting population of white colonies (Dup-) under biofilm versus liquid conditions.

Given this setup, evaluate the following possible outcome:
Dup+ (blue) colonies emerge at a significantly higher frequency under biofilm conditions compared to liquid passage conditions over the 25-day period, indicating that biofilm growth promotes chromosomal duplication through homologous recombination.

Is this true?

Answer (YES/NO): NO